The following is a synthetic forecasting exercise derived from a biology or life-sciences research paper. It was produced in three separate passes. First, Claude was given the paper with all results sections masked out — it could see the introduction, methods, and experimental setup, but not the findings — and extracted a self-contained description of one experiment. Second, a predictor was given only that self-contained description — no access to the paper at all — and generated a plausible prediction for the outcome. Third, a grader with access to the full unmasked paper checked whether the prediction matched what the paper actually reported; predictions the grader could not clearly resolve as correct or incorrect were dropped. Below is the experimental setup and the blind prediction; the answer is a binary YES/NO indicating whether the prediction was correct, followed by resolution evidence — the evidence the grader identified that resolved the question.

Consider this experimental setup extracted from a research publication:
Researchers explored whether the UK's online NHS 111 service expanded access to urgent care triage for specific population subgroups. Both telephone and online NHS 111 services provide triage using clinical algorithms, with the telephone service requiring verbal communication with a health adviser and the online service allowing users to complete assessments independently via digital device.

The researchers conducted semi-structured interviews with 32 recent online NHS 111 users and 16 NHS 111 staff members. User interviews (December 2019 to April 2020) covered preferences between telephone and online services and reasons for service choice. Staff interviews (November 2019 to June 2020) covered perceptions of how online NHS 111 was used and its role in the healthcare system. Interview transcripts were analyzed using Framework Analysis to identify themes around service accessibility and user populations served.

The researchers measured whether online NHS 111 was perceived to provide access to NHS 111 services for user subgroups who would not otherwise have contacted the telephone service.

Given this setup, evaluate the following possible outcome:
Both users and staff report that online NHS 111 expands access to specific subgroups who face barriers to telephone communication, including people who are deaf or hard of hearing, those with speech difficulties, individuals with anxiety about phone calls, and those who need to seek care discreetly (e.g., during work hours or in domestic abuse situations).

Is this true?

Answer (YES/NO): NO